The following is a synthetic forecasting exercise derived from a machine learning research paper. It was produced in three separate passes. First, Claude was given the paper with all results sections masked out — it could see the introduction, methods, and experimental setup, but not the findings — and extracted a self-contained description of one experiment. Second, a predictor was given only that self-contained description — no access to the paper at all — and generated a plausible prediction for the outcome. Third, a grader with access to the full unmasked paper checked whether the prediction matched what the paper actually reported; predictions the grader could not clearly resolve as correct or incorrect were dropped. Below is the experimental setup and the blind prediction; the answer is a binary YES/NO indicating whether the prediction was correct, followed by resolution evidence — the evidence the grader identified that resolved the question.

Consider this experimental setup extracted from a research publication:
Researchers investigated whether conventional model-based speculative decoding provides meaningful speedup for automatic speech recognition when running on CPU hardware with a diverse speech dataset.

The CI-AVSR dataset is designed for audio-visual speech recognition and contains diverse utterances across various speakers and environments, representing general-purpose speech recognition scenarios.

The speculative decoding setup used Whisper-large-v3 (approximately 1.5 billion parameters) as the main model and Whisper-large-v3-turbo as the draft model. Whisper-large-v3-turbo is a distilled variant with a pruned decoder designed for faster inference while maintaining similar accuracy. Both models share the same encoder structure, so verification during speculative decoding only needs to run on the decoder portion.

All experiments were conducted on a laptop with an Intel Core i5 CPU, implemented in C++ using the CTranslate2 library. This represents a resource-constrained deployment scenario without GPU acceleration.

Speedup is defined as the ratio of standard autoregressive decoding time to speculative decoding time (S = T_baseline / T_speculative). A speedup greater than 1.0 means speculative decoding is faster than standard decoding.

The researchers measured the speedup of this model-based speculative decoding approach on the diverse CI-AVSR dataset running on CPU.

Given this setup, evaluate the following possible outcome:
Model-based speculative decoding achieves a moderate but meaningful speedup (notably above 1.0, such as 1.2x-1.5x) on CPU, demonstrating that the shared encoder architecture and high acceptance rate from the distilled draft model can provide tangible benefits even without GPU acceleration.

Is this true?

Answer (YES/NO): NO